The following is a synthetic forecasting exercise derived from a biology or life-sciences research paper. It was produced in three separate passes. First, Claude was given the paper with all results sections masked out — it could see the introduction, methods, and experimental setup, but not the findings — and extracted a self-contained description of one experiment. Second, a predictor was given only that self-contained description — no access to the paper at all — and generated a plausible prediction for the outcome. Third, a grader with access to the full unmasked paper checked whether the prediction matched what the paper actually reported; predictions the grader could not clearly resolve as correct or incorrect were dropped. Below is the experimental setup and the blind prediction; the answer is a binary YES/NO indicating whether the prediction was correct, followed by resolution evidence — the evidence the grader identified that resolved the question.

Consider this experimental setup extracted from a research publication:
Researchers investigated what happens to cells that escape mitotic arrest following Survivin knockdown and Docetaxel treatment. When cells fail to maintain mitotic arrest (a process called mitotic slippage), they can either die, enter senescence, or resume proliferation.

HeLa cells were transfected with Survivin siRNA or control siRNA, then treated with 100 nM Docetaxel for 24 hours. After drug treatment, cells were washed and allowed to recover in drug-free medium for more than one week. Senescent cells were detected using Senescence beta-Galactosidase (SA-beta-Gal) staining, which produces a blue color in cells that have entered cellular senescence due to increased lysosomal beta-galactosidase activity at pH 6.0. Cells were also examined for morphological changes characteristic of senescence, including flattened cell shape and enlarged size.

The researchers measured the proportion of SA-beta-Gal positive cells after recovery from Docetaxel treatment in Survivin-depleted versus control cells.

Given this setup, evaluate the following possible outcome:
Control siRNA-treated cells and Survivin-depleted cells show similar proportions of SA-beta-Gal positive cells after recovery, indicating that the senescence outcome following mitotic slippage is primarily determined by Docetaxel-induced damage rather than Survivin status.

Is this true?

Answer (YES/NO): NO